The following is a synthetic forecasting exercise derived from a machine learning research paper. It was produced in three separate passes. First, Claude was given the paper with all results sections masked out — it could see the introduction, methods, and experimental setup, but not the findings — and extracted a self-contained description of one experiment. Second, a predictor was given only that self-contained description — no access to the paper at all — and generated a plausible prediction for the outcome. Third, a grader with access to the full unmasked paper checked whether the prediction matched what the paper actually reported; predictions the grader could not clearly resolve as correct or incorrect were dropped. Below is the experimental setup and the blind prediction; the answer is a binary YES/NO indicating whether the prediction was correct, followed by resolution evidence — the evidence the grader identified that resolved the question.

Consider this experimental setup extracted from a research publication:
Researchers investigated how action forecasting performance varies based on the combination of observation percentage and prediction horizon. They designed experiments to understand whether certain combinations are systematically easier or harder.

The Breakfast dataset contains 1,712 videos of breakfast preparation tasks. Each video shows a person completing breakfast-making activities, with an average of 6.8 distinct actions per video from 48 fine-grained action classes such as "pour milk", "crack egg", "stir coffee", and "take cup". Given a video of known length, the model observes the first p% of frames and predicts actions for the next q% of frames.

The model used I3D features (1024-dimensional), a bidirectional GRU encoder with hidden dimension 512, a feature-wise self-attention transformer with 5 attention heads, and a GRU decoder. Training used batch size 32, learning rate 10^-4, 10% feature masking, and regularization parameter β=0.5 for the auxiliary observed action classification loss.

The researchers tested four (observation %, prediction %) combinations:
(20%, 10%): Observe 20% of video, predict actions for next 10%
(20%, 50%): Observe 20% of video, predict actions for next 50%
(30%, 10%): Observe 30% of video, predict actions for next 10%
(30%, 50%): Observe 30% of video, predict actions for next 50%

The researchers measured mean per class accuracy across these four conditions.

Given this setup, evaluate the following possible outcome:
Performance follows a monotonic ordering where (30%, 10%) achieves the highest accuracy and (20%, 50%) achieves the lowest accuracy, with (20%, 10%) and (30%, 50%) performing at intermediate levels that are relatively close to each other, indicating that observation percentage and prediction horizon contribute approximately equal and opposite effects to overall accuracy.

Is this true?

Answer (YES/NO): NO